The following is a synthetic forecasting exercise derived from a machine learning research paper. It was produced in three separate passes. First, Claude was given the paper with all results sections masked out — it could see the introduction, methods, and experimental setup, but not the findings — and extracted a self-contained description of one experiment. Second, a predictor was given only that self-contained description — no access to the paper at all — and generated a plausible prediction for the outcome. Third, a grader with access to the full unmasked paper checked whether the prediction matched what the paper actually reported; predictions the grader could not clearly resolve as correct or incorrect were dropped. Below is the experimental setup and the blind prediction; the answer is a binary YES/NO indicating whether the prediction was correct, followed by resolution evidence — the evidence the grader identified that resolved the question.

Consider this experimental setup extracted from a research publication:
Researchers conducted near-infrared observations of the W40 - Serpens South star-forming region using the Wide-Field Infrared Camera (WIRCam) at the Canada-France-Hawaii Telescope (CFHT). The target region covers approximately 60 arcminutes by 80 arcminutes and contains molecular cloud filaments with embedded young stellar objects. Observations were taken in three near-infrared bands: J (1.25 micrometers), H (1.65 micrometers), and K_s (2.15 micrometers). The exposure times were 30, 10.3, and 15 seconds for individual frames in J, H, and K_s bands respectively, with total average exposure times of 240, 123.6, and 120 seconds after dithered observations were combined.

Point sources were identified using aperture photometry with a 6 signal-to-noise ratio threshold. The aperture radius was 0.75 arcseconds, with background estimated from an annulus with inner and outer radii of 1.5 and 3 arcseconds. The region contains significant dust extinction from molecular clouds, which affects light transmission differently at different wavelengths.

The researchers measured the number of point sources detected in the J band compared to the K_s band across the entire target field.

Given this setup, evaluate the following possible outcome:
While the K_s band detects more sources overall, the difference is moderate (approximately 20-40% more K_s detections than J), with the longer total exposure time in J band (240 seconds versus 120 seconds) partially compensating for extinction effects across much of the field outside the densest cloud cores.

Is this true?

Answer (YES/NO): NO